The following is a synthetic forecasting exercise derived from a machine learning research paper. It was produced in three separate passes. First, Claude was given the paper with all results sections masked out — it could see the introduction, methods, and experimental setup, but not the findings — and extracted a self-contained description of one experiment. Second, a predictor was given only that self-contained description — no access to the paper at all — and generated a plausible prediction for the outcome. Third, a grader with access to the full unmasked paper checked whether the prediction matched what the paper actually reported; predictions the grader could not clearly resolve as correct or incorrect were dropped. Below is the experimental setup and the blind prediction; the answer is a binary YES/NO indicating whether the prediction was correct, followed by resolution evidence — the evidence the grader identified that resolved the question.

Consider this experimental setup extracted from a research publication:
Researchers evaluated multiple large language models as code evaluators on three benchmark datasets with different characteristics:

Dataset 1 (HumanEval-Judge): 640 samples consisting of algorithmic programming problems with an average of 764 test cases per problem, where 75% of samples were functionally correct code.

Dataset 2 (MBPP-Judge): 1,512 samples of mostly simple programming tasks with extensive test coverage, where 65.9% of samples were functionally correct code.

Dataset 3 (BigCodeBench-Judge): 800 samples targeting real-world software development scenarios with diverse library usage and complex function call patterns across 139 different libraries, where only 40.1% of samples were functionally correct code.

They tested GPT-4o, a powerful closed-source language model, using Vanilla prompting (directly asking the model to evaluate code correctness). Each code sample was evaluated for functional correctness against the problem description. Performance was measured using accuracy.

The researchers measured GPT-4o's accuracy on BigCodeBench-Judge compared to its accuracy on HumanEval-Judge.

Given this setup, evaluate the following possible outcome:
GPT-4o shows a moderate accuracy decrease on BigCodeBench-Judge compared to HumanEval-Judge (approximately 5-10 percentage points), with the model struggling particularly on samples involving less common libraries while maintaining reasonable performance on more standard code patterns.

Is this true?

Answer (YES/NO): YES